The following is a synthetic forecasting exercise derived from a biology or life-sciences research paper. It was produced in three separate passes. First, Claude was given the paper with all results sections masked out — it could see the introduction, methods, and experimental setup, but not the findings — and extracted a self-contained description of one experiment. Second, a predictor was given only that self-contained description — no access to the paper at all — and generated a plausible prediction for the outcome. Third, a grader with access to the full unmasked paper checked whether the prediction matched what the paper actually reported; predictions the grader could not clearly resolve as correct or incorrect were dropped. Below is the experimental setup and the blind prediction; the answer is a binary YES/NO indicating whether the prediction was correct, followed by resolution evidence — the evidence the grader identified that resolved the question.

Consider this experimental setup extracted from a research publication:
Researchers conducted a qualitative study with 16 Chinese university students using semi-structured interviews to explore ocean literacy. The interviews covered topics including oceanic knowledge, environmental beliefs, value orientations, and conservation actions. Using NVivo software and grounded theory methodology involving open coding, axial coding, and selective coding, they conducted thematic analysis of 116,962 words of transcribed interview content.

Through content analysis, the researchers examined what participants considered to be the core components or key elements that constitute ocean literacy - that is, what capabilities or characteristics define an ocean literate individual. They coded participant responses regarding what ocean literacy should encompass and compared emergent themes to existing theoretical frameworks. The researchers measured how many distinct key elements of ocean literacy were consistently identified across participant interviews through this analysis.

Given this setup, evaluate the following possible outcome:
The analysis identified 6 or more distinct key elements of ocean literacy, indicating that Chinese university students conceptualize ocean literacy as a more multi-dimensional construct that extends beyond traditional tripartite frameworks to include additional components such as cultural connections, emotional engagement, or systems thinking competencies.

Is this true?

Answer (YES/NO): NO